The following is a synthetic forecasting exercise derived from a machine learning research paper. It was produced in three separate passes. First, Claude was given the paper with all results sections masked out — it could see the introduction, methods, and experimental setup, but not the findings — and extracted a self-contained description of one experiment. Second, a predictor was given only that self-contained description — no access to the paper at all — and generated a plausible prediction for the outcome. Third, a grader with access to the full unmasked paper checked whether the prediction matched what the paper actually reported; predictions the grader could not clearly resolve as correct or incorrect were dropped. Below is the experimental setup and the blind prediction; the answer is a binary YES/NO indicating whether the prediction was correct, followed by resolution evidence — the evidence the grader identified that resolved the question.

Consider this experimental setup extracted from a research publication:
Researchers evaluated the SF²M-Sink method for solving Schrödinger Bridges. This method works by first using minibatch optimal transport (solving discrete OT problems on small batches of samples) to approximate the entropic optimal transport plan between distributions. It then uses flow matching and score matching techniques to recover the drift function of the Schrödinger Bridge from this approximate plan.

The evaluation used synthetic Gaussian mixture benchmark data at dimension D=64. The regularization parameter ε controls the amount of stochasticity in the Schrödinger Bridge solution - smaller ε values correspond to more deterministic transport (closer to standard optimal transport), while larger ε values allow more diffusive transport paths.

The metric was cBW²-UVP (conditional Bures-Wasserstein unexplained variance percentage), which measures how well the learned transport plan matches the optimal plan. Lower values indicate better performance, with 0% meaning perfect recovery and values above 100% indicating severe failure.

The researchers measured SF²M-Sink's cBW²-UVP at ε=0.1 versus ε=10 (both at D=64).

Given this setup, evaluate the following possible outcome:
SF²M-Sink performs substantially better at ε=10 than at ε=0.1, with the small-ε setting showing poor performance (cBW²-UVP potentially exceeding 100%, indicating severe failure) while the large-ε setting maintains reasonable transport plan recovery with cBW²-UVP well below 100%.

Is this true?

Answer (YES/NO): NO